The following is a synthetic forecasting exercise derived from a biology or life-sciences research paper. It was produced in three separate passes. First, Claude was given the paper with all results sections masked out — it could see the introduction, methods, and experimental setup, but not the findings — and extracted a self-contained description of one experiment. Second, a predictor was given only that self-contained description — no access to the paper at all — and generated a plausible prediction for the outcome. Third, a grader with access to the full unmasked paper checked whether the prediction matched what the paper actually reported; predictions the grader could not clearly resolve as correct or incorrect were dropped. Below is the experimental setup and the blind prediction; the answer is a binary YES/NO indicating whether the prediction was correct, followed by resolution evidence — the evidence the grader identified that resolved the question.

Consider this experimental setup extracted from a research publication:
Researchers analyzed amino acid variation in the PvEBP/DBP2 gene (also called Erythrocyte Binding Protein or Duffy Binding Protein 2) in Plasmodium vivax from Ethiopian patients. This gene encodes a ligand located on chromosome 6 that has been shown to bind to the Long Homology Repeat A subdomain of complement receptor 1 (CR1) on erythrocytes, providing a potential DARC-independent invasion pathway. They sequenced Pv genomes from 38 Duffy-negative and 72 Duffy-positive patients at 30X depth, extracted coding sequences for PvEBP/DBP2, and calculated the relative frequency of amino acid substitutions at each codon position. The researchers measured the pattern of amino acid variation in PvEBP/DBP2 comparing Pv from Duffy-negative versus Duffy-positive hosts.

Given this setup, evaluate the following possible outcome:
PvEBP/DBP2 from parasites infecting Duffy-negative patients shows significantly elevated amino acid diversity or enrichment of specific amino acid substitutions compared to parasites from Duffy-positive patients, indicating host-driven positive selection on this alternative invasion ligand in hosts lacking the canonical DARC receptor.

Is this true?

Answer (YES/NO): NO